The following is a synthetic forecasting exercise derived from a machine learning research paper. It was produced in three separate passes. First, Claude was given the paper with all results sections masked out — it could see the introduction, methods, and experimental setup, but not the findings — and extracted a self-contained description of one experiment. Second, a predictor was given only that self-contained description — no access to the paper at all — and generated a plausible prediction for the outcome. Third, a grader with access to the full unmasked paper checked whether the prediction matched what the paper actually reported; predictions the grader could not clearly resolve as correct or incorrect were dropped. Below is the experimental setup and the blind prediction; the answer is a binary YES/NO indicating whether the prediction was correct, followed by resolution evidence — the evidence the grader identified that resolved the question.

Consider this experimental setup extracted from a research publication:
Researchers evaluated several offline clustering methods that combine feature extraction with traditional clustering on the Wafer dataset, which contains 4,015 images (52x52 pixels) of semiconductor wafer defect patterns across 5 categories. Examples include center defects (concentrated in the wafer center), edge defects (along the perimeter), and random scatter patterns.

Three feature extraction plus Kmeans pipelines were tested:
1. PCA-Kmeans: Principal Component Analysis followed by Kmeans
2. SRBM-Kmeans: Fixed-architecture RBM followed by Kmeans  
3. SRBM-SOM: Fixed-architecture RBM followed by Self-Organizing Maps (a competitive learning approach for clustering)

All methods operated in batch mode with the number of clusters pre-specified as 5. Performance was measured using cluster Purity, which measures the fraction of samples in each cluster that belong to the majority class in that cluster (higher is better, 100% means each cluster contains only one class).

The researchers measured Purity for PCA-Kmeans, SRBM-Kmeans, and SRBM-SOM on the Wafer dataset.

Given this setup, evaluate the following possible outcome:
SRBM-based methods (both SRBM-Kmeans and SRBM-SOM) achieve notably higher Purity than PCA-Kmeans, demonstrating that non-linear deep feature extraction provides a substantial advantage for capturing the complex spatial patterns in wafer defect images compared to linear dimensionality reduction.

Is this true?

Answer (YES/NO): NO